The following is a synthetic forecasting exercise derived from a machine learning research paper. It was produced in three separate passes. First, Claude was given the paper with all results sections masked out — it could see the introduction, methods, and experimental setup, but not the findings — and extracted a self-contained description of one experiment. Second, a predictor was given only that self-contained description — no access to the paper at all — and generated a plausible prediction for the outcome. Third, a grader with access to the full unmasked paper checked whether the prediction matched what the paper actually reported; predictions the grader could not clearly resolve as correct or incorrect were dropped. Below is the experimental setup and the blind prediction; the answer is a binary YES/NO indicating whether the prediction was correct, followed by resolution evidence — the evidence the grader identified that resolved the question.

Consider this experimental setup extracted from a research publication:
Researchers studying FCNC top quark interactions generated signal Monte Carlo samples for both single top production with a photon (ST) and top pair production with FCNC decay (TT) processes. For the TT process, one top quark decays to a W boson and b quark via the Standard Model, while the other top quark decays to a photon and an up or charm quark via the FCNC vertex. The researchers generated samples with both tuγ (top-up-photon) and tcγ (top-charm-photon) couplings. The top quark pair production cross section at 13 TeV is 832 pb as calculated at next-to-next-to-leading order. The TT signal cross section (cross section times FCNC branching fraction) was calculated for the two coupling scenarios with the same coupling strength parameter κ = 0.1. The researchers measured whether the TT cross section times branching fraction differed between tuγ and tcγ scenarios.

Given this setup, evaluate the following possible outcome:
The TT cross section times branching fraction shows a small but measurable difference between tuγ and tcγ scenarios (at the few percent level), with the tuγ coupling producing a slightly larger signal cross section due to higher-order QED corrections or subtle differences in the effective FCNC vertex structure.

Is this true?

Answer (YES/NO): NO